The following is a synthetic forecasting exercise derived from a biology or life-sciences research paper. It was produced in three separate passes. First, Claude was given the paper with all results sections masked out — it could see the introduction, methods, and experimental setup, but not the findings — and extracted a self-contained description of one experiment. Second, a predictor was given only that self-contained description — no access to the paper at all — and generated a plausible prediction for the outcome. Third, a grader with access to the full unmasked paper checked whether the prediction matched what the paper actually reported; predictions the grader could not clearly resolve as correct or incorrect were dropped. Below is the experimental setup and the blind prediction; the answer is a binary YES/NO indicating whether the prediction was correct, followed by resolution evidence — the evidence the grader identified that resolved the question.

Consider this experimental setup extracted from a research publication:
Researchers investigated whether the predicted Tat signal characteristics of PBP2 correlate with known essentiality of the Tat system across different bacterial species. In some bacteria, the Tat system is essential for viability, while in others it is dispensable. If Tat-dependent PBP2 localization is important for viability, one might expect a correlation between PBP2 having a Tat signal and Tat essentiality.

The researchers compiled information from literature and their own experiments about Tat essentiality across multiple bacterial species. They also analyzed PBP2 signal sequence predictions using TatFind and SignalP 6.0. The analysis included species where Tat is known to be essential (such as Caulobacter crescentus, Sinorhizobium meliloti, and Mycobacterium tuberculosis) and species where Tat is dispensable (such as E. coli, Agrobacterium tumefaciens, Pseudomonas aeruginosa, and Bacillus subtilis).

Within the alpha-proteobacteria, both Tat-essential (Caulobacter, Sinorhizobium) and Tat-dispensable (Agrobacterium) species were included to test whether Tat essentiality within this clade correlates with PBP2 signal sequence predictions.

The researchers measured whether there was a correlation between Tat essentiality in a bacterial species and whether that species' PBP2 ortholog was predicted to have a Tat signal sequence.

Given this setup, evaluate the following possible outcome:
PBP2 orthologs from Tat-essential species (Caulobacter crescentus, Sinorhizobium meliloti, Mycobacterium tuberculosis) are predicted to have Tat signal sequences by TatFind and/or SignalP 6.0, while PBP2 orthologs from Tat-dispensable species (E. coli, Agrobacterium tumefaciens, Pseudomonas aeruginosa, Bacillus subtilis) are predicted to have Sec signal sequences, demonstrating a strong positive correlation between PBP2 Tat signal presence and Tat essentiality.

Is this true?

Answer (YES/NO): NO